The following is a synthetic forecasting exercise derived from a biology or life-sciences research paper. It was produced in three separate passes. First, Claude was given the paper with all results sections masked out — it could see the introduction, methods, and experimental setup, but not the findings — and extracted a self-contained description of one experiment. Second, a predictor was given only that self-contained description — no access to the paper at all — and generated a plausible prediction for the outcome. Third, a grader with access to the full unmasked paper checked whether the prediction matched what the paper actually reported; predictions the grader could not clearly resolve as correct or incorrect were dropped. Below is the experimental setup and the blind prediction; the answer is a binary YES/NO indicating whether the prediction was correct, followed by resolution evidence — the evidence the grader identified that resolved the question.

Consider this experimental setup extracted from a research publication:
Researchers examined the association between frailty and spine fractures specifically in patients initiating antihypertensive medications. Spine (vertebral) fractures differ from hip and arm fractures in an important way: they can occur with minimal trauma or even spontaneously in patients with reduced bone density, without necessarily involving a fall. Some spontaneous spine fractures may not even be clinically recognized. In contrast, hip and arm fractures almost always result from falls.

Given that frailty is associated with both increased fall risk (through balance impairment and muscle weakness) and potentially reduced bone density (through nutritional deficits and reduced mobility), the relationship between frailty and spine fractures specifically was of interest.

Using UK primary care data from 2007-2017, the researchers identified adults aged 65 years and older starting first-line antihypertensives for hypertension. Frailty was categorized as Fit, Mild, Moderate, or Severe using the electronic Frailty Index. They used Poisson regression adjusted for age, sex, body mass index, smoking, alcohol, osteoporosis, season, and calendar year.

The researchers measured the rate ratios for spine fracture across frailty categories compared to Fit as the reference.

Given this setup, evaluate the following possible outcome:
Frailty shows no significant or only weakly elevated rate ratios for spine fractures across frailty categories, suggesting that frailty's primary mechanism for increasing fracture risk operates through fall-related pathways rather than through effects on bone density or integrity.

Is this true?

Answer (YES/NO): NO